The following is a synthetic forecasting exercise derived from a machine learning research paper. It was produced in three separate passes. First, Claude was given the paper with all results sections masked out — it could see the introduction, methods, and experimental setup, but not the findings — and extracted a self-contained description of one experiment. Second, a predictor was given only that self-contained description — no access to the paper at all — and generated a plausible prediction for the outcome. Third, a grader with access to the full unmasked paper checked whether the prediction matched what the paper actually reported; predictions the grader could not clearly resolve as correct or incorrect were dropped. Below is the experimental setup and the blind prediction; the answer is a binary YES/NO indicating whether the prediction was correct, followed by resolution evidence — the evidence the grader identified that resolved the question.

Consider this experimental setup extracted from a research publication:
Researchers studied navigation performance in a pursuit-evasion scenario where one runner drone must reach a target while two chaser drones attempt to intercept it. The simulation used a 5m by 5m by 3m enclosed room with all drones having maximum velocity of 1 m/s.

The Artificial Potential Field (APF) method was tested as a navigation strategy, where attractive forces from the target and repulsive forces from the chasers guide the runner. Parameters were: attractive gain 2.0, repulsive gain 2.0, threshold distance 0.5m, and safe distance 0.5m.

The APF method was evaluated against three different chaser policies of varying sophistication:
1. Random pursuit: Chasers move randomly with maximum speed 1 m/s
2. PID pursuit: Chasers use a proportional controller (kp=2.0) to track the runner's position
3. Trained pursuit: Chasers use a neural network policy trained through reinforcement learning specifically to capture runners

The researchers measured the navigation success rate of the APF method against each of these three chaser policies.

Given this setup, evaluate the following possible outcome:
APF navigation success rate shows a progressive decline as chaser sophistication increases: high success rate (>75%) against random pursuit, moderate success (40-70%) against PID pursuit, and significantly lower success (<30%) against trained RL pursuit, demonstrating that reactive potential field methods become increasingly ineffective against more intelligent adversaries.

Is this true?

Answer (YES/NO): NO